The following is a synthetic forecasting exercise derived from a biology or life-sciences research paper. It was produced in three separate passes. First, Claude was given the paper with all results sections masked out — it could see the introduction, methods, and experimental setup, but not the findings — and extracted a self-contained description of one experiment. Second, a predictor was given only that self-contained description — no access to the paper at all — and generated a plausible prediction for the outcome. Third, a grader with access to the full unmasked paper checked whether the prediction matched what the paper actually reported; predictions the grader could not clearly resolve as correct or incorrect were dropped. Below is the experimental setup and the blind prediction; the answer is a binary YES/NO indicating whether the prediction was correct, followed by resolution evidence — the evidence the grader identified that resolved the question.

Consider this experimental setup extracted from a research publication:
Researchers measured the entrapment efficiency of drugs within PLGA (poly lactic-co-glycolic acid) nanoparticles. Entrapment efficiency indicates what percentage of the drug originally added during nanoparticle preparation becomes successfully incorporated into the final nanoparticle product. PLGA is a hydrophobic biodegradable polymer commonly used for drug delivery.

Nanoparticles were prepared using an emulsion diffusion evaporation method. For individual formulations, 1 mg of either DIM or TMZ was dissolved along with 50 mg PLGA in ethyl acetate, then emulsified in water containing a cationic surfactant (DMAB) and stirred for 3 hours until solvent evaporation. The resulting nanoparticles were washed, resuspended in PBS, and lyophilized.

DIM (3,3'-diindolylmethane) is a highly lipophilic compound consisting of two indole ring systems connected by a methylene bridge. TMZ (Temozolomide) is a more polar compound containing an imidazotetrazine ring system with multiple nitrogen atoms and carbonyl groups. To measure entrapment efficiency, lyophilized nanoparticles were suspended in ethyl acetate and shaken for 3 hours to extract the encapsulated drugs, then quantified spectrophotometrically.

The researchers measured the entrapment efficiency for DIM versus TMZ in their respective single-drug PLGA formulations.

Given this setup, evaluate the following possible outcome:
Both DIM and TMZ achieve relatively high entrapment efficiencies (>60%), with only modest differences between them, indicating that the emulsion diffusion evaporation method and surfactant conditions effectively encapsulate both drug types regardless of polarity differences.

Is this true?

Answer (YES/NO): YES